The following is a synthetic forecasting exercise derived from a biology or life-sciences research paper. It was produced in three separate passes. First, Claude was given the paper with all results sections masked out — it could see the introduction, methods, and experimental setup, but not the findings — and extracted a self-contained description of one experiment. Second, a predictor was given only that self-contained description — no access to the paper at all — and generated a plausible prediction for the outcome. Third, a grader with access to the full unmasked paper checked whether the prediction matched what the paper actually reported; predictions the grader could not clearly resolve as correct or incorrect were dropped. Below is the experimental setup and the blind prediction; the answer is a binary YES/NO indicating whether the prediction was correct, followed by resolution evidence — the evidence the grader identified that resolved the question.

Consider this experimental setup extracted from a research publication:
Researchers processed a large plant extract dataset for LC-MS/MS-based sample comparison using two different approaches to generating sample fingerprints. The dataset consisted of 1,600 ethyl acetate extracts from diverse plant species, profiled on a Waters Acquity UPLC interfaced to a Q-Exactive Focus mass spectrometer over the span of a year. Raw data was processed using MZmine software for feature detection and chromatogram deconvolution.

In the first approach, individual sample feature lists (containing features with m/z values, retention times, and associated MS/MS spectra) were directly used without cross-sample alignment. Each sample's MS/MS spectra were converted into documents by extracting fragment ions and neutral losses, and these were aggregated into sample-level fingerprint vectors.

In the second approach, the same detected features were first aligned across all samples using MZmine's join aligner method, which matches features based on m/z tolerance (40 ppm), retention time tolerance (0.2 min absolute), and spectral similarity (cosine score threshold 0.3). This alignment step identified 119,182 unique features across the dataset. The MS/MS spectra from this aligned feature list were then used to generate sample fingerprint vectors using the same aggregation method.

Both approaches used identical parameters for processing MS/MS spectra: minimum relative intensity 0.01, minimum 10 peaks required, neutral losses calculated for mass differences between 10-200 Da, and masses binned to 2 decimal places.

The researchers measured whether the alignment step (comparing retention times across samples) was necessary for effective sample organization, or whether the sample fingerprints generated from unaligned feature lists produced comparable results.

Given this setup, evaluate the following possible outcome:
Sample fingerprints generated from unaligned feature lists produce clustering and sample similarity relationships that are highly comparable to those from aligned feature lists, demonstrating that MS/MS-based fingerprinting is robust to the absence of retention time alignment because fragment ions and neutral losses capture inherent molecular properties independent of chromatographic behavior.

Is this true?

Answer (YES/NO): NO